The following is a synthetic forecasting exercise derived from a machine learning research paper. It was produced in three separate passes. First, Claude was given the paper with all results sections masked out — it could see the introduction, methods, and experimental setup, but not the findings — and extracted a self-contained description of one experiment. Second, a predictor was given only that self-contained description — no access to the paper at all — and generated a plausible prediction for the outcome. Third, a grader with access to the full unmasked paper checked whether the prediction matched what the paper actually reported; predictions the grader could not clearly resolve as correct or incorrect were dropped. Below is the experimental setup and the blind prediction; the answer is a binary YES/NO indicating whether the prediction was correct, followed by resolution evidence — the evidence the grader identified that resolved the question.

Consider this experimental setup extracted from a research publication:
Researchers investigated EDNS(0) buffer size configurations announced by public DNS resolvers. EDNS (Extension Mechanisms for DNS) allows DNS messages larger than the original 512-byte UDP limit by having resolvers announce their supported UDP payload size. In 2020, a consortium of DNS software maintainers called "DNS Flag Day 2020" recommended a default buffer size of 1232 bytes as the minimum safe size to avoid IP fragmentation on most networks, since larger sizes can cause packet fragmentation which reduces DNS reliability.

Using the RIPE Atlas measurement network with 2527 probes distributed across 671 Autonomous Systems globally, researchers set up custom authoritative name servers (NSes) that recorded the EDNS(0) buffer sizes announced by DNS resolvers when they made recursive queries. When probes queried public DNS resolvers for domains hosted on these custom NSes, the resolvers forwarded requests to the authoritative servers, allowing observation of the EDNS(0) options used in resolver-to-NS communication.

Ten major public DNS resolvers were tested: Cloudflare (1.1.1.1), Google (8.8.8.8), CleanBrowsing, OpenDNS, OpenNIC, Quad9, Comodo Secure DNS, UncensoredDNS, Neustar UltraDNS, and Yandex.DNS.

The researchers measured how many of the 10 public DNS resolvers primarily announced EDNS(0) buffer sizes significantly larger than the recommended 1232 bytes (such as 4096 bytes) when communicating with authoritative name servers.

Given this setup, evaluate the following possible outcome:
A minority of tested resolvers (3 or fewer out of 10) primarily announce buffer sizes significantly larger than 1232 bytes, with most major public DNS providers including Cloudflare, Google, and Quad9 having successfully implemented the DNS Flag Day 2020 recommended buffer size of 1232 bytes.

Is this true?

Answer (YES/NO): NO